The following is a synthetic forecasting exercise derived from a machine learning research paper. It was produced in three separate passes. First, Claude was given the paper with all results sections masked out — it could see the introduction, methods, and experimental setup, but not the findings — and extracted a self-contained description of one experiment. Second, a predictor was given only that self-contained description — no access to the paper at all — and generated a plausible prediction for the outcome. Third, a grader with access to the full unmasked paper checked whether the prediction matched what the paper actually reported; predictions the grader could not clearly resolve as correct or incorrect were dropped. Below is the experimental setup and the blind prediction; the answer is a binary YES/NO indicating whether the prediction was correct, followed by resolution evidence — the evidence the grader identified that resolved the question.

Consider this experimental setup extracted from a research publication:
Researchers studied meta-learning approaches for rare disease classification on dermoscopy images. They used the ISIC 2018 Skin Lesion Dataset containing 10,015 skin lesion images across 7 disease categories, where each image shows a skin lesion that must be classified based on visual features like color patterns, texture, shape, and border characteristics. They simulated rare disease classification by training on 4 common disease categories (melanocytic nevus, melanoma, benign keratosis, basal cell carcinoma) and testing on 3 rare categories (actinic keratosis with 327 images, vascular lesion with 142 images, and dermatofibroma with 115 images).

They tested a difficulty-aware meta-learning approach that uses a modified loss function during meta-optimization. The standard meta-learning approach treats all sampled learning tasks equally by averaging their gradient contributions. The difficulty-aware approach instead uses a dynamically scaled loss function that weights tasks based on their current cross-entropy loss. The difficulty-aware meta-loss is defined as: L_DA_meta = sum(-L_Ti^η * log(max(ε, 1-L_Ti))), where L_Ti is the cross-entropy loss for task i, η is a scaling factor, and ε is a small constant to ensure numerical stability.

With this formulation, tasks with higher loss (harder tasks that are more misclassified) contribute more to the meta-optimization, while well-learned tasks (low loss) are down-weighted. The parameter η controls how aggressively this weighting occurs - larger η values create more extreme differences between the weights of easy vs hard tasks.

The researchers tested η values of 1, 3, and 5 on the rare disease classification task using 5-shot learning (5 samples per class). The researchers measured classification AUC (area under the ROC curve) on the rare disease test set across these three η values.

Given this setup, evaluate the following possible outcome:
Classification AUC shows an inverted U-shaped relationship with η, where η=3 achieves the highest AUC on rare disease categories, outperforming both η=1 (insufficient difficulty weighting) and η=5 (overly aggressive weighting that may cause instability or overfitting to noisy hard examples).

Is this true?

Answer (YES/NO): NO